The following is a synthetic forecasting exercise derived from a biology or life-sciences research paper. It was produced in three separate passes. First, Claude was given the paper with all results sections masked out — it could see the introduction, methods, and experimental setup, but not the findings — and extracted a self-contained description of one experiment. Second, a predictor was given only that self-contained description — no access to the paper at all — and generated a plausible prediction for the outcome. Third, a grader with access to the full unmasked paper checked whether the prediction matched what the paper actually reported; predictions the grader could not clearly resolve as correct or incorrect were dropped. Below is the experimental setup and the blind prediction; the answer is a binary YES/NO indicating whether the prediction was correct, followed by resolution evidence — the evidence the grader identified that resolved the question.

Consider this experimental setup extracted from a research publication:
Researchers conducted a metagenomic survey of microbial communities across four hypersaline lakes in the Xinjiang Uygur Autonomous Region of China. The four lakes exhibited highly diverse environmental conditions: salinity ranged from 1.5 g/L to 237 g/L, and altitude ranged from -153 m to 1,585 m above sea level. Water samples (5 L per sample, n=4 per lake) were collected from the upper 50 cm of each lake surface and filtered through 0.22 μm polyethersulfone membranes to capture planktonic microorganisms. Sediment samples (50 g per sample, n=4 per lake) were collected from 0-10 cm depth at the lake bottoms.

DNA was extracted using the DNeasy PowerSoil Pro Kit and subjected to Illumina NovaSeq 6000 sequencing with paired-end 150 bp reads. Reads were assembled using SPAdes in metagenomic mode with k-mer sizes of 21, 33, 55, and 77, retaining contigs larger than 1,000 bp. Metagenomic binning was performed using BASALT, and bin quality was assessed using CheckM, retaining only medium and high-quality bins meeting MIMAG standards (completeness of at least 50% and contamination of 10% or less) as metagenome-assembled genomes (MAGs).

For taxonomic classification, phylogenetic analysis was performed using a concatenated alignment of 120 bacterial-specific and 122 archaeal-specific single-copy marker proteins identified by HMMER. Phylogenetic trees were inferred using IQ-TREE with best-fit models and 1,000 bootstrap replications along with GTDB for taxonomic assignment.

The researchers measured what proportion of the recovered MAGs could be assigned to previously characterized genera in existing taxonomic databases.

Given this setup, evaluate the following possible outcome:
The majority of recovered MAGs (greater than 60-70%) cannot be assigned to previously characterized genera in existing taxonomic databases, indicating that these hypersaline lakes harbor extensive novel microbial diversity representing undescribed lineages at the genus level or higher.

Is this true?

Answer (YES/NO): YES